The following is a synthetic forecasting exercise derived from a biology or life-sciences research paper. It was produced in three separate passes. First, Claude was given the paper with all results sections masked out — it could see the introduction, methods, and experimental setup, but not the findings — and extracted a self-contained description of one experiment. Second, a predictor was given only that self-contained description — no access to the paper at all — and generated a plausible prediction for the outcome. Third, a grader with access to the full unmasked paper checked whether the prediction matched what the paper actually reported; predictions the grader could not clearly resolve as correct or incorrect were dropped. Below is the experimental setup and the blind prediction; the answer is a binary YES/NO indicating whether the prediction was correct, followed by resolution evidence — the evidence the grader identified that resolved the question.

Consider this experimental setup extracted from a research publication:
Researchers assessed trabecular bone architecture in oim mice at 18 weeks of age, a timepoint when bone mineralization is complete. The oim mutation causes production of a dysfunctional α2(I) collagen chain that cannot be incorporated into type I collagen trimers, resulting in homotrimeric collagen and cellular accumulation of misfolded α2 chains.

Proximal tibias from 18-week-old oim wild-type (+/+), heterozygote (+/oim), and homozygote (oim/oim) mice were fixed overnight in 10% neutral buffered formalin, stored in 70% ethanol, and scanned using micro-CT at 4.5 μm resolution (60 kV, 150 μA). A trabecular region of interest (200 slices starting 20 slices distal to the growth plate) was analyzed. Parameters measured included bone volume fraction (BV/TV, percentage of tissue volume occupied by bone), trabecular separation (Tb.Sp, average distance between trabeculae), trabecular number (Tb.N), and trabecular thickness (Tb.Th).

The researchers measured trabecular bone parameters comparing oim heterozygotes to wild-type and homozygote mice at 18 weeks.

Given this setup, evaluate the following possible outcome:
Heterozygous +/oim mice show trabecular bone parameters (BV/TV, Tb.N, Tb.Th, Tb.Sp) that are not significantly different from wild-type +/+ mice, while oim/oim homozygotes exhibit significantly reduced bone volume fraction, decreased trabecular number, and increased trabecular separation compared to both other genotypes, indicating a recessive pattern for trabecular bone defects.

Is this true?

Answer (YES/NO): NO